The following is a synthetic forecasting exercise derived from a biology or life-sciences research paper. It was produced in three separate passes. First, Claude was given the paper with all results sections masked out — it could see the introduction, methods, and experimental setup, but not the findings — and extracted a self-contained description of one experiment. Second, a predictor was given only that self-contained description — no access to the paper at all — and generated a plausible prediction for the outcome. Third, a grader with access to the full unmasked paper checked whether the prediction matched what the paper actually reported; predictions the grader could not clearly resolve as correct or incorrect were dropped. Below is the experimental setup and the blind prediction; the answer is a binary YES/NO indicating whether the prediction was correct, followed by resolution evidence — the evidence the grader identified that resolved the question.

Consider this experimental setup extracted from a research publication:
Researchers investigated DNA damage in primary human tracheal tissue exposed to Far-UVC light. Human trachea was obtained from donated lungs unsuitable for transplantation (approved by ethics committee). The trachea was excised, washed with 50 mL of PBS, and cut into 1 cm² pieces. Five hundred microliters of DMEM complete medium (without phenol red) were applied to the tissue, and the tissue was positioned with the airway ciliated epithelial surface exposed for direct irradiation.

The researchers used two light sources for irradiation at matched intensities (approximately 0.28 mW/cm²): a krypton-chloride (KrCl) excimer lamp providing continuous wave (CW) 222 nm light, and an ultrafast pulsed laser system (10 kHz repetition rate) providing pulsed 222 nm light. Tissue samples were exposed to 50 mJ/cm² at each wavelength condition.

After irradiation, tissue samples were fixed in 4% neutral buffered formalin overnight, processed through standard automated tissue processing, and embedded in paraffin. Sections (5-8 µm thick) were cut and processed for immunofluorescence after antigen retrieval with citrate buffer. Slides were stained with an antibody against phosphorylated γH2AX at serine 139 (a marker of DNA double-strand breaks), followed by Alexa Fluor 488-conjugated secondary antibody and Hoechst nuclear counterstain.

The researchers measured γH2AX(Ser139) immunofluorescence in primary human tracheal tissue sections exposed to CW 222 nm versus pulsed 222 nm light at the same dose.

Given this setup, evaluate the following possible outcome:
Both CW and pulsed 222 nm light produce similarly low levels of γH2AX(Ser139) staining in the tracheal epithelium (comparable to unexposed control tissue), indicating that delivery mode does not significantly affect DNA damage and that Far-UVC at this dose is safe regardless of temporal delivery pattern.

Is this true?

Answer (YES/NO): NO